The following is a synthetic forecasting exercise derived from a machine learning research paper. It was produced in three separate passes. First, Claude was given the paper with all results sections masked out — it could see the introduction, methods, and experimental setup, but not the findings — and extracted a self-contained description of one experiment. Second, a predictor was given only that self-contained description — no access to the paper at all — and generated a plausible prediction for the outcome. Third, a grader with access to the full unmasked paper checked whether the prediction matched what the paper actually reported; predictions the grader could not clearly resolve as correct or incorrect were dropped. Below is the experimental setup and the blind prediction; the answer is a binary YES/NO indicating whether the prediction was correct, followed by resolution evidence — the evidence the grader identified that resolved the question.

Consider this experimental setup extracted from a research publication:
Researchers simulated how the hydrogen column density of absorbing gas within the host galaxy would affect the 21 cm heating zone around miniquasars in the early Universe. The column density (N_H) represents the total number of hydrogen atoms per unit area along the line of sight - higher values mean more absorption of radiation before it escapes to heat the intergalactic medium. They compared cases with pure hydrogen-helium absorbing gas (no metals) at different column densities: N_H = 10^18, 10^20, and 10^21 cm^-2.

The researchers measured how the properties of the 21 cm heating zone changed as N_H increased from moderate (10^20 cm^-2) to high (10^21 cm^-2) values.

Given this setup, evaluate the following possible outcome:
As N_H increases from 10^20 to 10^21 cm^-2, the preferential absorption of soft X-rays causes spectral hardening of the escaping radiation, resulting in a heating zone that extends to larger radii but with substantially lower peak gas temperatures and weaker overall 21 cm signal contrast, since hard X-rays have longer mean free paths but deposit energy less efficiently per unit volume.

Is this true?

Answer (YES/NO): NO